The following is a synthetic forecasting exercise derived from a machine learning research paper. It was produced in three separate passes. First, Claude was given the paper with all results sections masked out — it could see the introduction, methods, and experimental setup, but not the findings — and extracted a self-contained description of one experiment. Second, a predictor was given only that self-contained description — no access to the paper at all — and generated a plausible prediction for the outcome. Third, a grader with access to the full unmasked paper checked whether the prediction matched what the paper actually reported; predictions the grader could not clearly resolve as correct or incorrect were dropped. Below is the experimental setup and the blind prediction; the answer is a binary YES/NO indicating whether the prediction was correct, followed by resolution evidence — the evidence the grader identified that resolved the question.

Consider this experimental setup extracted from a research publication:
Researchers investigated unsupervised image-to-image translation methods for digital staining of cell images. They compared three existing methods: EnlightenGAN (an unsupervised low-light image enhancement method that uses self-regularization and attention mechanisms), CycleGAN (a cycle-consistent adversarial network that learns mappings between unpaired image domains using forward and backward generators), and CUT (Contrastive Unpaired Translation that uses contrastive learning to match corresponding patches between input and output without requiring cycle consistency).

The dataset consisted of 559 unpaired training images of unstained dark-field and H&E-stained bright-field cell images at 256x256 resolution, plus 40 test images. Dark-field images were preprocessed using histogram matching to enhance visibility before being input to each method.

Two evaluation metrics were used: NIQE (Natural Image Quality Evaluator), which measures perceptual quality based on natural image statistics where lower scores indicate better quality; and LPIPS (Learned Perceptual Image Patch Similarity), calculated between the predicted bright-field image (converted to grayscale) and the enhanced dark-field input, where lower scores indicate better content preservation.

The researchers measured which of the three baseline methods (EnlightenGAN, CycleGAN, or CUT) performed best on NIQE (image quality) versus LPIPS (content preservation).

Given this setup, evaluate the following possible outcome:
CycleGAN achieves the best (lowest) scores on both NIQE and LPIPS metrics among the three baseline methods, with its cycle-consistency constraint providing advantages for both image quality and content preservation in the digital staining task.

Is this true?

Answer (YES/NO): NO